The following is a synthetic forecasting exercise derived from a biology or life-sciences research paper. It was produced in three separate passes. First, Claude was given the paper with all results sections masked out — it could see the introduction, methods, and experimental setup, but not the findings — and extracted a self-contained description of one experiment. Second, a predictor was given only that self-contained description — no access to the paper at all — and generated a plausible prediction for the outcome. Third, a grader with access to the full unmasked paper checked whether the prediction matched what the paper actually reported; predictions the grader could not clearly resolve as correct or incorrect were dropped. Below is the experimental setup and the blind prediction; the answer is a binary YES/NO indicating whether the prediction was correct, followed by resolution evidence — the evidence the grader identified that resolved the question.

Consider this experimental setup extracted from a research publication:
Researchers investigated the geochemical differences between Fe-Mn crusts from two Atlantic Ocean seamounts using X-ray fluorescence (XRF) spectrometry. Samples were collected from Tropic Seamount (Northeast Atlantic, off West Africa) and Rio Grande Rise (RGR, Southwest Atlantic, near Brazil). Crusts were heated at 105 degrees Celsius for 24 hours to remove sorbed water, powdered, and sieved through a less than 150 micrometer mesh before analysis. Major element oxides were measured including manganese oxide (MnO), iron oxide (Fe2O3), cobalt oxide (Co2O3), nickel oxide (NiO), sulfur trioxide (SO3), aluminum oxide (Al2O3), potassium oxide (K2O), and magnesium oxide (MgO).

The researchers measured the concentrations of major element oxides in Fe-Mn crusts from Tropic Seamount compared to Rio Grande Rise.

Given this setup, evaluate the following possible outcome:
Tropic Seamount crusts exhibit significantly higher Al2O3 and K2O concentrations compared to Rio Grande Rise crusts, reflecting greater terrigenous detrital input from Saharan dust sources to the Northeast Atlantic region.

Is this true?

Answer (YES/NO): NO